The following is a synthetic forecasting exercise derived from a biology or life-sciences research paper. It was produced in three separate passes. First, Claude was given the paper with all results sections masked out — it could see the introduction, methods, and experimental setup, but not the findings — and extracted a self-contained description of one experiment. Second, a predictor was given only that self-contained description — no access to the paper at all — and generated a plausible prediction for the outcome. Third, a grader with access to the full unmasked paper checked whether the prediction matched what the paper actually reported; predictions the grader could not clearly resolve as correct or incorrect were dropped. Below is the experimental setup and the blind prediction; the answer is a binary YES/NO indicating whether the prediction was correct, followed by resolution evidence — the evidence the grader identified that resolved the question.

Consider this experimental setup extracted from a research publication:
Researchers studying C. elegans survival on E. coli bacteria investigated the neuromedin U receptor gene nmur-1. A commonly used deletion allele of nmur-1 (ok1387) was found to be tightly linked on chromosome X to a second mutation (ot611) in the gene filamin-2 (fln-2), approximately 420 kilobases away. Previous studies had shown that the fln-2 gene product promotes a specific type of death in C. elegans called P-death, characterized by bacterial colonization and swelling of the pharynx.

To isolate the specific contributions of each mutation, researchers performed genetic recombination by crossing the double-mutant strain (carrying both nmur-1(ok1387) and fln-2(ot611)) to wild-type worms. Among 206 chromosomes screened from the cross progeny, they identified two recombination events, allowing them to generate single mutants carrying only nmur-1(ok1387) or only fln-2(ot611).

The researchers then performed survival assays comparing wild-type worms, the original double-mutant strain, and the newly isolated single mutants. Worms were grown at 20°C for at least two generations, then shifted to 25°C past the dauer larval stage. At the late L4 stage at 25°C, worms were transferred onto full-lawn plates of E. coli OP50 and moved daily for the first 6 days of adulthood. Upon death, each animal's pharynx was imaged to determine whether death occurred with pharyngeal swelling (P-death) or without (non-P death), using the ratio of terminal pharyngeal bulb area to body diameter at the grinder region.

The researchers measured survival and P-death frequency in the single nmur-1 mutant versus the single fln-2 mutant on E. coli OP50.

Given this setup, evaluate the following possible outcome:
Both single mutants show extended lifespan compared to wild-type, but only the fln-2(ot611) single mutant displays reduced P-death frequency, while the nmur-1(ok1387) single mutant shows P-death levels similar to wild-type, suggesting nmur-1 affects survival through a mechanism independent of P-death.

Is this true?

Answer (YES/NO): NO